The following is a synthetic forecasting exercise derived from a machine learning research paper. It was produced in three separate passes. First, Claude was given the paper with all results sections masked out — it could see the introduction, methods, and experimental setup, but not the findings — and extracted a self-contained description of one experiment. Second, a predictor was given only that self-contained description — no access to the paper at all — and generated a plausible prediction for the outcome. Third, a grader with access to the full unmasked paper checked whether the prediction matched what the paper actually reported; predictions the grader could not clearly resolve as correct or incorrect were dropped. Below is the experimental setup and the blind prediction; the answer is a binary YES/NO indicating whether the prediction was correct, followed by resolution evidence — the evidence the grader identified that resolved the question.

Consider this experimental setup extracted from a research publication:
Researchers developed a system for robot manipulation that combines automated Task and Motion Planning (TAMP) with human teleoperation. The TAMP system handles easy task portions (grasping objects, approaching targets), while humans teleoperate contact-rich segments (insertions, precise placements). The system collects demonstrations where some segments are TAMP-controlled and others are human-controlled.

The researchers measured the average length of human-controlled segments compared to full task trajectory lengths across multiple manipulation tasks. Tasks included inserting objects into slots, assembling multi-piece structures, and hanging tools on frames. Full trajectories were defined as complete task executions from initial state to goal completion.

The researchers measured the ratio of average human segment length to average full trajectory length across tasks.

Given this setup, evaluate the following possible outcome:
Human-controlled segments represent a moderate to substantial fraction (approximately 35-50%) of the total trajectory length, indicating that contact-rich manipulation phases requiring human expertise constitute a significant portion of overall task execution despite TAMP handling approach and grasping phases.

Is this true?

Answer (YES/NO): NO